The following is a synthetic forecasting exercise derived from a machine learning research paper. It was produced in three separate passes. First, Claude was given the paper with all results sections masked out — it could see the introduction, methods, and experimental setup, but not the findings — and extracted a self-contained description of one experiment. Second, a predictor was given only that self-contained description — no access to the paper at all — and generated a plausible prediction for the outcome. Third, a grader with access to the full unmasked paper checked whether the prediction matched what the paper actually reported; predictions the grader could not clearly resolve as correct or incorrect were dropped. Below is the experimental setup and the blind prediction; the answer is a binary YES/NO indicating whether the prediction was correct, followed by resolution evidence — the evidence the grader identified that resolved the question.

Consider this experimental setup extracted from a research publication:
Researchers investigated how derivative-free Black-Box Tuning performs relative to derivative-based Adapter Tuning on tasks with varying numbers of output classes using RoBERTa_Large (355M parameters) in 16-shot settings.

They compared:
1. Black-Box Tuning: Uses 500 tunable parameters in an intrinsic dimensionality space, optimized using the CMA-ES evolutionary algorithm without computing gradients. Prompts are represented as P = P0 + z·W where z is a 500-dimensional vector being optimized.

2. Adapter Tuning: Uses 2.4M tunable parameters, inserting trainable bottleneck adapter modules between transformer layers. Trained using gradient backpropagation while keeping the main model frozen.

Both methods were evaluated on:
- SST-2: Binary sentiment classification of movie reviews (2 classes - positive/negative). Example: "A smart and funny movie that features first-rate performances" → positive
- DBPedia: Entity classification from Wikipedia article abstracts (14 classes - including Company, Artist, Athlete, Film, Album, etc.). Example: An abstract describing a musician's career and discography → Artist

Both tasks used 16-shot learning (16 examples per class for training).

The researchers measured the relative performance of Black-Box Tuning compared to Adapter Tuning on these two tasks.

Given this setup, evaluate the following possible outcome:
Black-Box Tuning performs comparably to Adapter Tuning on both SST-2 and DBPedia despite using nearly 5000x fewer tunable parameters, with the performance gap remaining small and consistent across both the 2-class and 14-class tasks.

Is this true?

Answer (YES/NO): NO